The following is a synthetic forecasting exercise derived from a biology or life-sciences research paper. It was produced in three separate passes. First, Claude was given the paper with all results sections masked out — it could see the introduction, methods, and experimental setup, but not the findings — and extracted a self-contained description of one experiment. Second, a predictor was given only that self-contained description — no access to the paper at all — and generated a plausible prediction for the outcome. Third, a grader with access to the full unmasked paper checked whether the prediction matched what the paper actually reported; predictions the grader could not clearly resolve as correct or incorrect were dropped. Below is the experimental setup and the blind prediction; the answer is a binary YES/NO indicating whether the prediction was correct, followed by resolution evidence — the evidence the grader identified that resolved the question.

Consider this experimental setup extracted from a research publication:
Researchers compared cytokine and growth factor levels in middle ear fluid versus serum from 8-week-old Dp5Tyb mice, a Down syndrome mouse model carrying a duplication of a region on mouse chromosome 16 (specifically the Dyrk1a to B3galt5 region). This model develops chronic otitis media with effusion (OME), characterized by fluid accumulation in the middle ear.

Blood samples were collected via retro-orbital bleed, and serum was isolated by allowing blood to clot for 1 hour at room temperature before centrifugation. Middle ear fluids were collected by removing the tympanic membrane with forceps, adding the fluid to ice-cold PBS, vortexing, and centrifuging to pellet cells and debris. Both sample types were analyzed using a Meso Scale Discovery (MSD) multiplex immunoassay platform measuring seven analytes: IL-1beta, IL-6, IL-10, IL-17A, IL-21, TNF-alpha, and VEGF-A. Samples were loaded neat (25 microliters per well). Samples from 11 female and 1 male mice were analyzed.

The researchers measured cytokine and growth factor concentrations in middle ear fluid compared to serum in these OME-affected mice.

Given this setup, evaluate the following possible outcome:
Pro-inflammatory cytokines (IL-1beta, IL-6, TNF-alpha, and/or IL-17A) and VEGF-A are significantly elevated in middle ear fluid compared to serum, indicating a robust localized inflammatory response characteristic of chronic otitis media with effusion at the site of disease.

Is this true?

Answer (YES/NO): YES